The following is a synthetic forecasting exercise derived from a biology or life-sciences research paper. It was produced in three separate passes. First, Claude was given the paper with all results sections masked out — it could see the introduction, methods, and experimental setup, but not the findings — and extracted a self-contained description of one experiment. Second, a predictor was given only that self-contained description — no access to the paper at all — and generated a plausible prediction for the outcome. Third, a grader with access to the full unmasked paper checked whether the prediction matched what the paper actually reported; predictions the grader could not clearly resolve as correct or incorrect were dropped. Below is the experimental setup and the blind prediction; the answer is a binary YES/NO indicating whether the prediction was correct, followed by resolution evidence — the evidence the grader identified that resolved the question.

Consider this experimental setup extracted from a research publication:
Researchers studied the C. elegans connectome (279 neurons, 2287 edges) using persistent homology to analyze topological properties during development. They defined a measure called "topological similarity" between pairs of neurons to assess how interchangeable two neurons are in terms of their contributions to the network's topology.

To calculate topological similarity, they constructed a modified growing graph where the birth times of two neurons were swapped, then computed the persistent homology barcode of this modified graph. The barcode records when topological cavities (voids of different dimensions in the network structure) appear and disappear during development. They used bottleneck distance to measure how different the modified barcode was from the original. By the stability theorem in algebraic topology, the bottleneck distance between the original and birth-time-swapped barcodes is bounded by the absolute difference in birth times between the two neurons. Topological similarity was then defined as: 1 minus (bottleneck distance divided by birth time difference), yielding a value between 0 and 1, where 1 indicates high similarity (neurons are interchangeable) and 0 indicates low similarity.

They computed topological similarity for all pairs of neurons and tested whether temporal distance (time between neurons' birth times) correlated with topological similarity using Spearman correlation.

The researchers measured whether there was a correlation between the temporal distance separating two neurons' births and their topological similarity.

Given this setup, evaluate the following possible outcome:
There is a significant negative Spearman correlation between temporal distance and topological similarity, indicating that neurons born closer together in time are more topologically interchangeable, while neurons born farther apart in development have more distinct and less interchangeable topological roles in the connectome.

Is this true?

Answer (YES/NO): NO